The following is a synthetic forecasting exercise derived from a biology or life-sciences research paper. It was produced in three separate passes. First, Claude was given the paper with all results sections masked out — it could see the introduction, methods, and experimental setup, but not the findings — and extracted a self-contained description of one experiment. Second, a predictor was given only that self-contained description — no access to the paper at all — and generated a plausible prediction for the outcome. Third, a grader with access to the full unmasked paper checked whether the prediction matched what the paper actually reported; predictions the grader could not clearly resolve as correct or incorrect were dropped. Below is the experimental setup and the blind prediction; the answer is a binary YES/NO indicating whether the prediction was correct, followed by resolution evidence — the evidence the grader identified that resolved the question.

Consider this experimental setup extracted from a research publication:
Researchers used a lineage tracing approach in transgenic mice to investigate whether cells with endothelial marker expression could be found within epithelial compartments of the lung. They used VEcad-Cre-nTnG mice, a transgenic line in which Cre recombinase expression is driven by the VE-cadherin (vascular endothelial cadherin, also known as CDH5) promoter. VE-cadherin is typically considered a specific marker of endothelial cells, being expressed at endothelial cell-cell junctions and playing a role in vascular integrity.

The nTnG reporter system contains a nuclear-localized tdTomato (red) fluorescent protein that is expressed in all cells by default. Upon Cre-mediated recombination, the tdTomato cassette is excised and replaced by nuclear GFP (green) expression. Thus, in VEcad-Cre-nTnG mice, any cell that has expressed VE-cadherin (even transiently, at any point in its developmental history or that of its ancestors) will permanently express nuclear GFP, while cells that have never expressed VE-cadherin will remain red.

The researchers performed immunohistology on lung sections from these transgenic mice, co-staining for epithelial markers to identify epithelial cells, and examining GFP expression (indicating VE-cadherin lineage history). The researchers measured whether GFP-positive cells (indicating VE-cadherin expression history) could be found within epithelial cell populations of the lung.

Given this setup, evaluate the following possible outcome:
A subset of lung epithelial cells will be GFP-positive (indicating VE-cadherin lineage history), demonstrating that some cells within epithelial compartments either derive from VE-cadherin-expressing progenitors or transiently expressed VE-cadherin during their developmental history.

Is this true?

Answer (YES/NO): NO